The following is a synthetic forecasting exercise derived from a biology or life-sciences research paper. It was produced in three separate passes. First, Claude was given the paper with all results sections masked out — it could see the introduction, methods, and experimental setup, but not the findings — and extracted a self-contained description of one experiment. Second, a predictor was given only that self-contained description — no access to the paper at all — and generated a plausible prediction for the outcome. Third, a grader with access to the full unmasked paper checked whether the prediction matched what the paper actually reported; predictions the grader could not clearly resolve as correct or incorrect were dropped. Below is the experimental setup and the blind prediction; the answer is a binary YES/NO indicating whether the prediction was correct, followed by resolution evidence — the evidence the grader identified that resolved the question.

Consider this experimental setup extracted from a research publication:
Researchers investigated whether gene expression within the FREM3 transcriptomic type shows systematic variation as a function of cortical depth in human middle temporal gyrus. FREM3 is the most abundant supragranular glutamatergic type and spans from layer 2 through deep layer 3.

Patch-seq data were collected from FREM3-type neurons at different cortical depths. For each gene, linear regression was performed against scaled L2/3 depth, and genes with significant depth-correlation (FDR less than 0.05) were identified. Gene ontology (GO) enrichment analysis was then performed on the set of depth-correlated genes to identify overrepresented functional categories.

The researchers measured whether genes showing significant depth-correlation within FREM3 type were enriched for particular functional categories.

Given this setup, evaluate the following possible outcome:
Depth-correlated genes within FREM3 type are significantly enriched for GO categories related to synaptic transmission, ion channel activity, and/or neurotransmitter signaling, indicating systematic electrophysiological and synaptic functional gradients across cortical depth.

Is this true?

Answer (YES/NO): YES